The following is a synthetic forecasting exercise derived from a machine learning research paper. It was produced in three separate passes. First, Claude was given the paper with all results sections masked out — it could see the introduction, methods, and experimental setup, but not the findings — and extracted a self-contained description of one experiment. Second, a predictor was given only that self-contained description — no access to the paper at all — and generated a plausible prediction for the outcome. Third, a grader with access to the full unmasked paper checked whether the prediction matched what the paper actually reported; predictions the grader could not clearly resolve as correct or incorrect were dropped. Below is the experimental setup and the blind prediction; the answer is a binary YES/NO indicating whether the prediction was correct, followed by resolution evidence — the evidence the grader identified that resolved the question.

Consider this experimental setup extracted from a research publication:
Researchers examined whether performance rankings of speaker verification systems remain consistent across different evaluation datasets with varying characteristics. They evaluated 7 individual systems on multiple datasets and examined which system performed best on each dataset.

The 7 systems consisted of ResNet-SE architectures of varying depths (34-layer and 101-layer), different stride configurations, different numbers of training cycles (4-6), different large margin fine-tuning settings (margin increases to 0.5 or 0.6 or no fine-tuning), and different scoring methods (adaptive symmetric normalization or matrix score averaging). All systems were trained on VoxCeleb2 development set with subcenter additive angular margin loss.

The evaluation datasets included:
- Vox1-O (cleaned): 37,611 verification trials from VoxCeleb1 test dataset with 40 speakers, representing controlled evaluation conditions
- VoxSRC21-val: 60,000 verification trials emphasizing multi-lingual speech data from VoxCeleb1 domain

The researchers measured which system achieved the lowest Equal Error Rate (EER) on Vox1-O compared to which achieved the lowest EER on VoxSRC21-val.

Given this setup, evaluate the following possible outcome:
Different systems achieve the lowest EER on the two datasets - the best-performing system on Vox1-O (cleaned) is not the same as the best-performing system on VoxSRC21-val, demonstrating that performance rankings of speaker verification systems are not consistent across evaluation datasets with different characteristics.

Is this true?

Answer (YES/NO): YES